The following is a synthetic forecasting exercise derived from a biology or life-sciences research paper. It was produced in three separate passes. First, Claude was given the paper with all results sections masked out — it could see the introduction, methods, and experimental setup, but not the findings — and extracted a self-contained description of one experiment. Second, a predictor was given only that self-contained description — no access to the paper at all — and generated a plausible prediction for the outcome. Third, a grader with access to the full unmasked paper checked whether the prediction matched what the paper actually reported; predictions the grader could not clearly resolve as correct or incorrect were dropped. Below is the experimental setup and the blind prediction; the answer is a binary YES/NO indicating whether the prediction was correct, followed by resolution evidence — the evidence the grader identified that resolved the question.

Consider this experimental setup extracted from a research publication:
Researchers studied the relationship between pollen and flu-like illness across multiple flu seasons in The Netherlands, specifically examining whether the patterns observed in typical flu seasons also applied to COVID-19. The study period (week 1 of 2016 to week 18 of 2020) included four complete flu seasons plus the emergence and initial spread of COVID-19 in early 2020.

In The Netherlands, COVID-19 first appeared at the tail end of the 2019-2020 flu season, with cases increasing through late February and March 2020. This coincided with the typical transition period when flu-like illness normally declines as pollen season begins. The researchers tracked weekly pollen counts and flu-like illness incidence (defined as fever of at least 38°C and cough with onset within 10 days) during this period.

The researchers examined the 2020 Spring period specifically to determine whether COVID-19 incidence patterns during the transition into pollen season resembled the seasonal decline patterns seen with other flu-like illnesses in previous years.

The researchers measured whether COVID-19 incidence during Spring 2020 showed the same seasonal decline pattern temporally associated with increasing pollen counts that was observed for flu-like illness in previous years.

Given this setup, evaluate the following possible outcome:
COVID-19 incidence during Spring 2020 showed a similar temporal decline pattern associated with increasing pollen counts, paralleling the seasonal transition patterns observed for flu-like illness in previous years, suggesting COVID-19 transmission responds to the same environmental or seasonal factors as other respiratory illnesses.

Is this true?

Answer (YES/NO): YES